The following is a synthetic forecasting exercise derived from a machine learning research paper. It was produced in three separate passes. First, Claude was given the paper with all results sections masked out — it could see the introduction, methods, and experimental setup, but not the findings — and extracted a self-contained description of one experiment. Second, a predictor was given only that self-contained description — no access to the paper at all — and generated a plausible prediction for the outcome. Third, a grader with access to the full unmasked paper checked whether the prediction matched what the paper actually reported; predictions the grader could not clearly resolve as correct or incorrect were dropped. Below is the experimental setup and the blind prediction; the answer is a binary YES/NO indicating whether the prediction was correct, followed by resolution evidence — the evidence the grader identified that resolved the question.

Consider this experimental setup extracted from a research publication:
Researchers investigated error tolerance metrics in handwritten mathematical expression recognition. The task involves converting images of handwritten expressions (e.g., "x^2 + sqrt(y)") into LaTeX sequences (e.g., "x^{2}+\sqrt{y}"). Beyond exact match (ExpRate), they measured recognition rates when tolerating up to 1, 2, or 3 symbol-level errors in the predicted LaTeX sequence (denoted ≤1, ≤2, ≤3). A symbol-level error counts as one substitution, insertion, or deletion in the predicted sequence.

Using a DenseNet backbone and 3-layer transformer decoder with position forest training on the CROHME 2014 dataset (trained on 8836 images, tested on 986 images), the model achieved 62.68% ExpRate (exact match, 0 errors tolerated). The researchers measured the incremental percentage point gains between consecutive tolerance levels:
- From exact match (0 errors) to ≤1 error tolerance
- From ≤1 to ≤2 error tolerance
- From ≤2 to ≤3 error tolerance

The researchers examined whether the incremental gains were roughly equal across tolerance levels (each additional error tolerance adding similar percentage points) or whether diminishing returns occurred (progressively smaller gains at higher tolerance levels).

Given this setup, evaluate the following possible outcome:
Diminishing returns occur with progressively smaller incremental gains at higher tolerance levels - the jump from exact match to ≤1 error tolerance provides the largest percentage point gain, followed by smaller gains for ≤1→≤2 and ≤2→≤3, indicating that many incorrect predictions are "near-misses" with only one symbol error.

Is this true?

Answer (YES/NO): YES